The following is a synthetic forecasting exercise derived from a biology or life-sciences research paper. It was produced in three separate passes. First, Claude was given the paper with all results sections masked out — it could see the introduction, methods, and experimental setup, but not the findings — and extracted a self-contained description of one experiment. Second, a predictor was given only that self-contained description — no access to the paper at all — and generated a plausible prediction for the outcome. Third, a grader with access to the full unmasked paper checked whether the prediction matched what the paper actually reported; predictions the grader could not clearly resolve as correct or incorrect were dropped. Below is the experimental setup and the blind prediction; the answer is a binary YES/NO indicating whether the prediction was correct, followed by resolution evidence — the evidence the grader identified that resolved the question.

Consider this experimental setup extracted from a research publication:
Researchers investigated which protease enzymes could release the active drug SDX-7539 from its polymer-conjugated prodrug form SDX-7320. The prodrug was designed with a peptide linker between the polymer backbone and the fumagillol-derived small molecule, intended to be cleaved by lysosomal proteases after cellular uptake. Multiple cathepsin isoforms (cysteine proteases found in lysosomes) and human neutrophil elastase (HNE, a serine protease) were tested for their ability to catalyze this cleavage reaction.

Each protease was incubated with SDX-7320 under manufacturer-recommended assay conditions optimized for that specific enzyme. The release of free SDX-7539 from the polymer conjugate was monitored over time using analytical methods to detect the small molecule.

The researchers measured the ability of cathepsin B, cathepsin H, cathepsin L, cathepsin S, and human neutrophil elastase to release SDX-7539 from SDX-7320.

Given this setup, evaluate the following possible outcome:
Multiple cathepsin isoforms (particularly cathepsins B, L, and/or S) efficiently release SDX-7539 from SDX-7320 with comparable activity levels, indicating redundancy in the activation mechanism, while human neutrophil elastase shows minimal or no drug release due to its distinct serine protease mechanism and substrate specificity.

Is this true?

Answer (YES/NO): NO